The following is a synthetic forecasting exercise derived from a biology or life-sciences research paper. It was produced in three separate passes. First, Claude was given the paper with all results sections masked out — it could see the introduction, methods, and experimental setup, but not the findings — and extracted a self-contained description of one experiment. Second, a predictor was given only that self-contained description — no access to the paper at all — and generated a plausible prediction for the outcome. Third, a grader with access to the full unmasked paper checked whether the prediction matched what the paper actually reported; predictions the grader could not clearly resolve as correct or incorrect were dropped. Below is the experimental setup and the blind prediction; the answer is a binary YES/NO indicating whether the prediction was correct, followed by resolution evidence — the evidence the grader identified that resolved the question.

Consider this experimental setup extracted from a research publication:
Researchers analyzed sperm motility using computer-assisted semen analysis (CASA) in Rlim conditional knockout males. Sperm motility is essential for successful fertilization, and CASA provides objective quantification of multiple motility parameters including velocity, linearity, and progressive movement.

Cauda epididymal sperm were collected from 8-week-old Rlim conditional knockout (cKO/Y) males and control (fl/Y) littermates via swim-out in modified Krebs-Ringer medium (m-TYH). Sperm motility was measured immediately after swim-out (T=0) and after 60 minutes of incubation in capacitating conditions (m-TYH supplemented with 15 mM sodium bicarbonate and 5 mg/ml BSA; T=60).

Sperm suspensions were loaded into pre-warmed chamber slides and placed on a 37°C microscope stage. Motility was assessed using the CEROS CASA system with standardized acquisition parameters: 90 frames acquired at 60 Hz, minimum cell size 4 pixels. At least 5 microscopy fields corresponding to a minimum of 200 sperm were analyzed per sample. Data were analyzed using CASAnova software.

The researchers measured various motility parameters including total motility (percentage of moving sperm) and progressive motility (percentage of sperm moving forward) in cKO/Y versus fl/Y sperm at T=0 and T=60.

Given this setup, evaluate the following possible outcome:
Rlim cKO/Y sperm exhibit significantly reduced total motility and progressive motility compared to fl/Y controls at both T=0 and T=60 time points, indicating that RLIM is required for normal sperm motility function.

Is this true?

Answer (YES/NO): YES